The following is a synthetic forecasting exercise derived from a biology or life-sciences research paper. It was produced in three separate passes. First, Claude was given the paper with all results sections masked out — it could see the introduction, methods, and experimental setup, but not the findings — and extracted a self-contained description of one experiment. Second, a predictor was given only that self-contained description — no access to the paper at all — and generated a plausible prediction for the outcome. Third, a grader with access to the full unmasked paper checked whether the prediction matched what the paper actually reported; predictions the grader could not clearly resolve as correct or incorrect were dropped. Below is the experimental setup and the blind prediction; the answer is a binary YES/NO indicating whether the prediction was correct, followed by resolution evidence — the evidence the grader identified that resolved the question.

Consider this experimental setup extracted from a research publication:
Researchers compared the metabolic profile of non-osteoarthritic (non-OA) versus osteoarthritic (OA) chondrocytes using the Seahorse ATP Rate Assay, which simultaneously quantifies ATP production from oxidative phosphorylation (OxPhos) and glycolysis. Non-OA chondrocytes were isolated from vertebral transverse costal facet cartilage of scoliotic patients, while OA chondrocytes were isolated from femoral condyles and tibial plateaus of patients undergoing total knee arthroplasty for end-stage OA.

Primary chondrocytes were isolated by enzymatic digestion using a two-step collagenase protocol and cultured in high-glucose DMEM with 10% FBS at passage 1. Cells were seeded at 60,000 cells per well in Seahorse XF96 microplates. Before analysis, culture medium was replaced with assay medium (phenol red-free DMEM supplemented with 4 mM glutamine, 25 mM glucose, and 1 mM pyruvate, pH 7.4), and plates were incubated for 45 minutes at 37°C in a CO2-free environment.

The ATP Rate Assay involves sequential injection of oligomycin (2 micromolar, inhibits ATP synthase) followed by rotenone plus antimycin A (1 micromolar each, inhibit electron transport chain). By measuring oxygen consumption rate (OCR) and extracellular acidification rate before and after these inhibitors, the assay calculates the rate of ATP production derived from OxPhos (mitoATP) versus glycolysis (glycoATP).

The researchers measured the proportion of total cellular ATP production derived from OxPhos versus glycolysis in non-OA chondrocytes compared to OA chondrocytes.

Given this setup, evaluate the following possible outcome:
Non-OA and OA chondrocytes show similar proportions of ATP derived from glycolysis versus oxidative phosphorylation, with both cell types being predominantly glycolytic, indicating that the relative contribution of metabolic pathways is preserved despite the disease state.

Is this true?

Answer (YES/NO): NO